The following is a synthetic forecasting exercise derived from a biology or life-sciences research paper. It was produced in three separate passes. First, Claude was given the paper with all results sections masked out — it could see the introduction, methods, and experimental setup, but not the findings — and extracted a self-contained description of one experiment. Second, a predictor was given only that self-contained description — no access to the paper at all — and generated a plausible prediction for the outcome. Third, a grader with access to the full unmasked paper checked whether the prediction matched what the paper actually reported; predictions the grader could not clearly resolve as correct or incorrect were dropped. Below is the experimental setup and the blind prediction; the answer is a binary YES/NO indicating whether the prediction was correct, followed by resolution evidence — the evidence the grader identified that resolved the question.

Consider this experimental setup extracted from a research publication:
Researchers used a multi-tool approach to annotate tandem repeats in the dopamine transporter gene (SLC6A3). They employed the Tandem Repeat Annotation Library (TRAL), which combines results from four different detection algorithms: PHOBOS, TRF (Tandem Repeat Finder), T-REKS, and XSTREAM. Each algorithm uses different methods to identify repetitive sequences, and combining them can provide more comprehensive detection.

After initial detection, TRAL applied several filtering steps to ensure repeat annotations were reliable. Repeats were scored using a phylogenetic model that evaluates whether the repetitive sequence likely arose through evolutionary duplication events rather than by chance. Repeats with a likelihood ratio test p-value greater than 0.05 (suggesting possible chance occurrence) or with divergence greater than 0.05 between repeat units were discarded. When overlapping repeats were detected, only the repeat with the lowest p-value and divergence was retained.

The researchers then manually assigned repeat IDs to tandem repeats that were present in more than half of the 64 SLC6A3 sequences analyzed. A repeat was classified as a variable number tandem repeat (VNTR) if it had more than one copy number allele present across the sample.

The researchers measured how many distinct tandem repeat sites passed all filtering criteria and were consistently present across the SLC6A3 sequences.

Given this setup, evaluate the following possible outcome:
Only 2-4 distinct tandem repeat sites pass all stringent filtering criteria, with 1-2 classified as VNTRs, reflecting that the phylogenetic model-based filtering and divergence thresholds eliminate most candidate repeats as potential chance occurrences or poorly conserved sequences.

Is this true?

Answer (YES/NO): NO